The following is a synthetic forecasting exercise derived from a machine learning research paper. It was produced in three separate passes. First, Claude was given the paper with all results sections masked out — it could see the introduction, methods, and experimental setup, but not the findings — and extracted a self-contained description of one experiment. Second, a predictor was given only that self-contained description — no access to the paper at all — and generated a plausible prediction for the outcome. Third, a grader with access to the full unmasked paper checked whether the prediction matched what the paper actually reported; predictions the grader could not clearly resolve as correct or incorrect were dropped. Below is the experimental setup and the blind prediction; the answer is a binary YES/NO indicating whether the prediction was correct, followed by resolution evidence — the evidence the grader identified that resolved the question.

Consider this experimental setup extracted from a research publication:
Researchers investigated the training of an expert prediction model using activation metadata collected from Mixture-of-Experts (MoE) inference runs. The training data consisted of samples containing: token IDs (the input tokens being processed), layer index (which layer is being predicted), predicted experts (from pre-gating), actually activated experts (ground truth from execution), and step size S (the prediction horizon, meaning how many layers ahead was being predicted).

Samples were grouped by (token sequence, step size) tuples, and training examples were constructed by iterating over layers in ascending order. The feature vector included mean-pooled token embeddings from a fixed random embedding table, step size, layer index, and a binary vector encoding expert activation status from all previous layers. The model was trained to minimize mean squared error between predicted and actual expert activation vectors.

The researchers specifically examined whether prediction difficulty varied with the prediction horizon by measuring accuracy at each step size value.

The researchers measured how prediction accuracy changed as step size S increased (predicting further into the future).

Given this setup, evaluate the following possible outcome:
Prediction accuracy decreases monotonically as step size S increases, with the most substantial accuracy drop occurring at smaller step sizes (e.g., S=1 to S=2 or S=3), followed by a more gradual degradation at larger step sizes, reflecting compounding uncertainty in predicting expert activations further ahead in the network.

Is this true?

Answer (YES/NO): YES